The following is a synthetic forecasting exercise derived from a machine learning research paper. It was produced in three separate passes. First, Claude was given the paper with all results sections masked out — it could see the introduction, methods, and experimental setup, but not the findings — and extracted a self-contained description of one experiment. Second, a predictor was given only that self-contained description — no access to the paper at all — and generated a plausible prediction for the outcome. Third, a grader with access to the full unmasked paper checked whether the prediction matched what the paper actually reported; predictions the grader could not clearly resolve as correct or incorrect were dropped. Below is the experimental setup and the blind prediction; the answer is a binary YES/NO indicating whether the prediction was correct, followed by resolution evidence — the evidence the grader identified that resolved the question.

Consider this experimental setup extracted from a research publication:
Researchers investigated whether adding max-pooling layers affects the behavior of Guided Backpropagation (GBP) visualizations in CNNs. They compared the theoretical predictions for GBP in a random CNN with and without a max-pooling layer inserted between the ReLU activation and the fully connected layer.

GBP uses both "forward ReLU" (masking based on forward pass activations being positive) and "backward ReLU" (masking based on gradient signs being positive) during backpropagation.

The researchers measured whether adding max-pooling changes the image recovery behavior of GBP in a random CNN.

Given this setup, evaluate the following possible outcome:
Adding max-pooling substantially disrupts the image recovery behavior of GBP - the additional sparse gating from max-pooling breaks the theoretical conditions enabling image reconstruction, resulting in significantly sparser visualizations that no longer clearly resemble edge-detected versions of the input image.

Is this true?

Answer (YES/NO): NO